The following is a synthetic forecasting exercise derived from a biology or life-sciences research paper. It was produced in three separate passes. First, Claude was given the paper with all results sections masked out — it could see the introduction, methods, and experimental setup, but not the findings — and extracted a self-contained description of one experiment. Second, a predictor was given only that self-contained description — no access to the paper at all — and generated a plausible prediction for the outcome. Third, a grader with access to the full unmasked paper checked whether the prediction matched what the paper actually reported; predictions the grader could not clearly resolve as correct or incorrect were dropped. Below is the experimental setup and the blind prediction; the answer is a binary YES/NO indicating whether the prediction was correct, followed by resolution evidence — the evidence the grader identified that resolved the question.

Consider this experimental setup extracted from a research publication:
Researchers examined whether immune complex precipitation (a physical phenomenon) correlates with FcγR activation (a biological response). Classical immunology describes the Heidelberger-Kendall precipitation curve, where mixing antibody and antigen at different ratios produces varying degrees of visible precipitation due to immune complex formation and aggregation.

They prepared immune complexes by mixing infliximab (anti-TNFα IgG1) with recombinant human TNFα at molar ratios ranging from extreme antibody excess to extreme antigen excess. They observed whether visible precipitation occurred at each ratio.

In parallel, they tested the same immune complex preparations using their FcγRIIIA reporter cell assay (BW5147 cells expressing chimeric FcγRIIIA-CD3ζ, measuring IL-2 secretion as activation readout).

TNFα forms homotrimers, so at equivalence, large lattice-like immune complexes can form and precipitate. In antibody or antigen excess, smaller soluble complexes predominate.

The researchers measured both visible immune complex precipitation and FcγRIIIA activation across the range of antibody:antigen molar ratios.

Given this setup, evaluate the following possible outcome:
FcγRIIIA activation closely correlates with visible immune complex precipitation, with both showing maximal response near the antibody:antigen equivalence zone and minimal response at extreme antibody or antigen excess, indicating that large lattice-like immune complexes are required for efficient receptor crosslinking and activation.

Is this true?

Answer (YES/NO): YES